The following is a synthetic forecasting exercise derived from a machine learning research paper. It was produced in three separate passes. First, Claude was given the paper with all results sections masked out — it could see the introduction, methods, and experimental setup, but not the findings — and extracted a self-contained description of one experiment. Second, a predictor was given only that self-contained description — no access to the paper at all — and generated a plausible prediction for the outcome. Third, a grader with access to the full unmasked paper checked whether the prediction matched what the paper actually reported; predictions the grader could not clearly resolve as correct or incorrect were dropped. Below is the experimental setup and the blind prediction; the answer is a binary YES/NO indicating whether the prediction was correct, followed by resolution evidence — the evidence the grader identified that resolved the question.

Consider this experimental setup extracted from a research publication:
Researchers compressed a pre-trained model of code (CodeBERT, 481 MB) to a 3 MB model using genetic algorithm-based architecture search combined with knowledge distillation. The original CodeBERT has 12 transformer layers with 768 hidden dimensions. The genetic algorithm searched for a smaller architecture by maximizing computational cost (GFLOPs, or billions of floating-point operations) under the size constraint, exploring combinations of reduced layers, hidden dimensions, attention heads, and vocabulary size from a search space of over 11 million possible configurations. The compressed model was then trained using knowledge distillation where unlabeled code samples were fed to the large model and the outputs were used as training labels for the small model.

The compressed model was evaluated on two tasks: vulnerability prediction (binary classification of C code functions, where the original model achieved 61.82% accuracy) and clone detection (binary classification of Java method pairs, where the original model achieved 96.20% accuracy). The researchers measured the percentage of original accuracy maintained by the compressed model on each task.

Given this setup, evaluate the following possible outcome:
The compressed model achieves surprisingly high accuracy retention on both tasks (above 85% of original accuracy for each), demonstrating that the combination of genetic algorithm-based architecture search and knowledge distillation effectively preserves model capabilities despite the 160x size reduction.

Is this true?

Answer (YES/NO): YES